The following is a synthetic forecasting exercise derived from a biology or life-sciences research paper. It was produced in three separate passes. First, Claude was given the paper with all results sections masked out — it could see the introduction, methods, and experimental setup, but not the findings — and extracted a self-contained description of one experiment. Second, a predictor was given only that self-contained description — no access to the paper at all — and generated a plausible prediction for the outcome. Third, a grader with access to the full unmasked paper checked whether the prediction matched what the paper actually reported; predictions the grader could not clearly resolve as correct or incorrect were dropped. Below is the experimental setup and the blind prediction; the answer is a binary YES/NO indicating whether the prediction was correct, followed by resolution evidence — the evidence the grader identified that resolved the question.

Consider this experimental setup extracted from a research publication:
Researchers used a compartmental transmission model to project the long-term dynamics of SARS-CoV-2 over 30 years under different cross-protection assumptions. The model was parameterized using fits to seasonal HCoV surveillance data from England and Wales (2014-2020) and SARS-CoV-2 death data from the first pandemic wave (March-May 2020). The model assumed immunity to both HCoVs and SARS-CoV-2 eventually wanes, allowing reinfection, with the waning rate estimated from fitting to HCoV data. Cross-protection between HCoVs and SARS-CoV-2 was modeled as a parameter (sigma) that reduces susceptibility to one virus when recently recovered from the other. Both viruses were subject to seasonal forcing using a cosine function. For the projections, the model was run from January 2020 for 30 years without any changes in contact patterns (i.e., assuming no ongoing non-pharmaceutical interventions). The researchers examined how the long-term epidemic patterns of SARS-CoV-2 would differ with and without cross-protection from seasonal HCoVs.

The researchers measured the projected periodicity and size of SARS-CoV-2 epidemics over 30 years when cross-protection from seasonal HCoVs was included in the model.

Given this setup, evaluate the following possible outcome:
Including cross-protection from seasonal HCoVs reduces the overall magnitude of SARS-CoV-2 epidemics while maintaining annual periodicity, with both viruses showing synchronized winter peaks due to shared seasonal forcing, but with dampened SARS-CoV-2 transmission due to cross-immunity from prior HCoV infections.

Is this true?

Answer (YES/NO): NO